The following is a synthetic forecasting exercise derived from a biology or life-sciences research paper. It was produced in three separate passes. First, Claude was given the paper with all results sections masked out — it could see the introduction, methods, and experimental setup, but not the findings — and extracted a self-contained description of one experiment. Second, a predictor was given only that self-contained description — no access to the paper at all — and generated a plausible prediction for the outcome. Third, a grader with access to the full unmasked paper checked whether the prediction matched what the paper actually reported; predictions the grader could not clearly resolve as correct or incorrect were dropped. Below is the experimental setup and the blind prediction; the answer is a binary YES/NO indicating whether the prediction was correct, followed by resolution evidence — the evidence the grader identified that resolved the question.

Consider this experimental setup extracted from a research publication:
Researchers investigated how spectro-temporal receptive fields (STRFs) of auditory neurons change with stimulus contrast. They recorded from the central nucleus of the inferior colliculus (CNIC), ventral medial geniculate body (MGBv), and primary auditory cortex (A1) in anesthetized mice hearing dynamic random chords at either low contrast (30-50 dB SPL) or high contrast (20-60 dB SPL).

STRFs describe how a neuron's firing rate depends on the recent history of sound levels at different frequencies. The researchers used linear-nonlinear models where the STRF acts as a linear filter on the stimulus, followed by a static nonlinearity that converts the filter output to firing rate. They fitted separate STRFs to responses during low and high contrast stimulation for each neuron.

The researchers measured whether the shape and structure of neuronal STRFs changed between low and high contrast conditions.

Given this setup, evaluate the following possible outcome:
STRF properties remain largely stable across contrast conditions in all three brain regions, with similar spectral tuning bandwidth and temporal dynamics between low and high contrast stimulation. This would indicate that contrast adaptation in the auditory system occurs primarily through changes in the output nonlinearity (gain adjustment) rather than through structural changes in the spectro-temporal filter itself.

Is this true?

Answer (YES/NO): YES